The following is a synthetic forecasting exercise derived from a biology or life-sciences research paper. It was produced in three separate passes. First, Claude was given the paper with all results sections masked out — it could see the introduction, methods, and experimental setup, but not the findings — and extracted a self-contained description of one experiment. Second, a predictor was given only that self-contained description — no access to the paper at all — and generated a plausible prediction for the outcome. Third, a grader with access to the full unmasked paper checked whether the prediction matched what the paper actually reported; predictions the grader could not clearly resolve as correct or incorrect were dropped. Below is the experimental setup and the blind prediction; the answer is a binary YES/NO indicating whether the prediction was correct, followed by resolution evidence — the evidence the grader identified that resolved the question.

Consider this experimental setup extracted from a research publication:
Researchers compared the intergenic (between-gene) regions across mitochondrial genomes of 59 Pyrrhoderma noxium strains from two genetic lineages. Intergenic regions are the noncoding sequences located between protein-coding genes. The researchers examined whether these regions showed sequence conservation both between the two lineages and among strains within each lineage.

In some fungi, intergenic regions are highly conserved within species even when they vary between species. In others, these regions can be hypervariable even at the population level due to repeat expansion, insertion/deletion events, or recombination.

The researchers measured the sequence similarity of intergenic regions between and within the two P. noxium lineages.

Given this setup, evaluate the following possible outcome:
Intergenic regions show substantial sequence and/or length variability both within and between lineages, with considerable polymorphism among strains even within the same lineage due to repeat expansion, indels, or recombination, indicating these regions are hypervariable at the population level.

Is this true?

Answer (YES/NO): YES